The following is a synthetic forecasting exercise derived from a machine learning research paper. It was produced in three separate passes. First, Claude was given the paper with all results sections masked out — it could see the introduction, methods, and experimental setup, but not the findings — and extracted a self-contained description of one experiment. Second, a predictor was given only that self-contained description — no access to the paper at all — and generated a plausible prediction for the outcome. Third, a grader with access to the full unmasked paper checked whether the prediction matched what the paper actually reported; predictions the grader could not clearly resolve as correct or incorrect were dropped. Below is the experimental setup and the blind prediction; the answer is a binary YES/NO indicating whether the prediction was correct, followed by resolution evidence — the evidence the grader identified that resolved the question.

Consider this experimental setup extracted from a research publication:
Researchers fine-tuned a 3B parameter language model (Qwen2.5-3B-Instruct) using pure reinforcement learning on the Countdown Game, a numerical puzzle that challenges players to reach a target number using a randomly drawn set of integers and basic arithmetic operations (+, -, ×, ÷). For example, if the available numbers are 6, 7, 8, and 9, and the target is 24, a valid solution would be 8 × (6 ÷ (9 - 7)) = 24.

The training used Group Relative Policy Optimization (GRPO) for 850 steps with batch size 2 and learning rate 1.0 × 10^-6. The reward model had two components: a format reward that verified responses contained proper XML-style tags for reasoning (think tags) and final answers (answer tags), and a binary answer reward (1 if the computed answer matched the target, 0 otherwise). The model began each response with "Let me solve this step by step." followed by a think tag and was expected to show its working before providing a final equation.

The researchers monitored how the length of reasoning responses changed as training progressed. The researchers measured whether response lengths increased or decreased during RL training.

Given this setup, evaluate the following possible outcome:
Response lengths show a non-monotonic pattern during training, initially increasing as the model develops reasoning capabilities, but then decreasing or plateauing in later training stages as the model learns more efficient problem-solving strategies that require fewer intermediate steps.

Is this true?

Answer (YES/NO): NO